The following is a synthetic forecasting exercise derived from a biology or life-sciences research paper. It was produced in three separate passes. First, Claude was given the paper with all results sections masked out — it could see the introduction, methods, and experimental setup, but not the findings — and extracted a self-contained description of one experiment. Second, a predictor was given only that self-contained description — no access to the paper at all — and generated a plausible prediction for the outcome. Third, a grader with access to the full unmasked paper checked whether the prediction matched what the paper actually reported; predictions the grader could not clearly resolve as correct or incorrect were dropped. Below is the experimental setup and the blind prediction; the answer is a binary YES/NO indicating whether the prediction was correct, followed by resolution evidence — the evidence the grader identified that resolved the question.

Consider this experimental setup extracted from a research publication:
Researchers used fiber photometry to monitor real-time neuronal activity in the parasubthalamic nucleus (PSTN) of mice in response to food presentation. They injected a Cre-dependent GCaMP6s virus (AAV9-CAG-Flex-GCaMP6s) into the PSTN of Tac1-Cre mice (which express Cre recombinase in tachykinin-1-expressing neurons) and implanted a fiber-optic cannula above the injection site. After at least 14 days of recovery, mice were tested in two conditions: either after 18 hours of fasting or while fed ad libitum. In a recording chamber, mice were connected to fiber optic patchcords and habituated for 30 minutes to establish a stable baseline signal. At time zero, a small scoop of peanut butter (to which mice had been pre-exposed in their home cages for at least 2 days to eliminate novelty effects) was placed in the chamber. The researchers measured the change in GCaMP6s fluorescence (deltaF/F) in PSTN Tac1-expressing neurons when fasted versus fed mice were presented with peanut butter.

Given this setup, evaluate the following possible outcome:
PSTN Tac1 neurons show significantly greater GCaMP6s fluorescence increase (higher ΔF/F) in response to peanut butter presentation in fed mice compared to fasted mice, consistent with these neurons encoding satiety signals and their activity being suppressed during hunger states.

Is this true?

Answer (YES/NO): NO